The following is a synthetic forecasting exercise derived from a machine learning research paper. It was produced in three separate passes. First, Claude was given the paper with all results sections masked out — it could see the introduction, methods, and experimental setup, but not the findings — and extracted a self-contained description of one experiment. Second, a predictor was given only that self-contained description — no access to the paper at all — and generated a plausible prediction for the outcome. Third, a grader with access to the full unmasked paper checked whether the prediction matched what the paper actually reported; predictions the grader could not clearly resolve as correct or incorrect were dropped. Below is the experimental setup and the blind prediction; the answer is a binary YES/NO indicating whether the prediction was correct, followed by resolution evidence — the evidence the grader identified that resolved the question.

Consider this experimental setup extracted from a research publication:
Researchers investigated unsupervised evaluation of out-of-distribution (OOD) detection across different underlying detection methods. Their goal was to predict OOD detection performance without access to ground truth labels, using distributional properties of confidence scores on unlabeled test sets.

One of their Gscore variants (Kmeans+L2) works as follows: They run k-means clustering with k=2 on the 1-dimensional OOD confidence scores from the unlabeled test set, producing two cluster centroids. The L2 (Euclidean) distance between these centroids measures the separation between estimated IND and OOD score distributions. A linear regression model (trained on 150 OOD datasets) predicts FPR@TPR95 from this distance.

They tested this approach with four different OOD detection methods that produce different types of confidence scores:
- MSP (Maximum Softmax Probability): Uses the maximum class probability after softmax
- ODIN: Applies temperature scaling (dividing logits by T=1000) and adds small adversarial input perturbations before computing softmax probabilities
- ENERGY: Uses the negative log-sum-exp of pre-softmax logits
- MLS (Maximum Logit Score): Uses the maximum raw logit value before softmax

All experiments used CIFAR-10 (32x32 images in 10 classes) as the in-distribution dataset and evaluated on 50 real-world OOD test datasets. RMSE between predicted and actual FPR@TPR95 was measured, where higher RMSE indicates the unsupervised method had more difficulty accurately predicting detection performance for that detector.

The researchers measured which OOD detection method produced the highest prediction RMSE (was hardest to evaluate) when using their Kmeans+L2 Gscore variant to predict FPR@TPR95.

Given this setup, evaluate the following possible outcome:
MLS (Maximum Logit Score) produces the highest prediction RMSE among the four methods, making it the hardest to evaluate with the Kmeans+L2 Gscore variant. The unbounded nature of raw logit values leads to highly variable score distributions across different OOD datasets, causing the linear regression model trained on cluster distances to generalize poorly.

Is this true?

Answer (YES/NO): NO